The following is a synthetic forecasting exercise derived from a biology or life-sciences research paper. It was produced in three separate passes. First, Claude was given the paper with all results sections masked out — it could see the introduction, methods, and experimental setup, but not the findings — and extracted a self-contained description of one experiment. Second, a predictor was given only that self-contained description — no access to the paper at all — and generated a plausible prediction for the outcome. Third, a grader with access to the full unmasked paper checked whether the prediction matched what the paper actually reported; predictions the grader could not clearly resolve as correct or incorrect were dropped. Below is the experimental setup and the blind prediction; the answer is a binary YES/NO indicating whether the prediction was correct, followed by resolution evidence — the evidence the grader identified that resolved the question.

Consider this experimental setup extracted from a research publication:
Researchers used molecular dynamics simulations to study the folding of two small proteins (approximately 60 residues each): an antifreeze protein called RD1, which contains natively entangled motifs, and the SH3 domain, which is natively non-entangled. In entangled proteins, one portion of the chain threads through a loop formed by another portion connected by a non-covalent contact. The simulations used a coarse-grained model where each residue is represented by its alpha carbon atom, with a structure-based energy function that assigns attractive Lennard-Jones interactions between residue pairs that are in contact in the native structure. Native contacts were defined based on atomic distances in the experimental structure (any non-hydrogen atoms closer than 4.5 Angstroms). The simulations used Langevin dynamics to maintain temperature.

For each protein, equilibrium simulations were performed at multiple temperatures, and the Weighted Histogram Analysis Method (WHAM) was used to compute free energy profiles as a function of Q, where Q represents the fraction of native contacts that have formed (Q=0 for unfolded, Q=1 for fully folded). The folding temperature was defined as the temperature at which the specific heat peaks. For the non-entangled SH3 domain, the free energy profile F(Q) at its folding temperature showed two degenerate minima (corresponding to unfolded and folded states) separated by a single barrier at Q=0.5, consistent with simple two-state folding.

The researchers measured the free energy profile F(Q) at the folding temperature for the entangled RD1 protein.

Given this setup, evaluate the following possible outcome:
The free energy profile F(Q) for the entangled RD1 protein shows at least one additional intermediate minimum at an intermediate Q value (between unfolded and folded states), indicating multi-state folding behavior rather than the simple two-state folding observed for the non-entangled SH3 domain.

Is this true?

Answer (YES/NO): NO